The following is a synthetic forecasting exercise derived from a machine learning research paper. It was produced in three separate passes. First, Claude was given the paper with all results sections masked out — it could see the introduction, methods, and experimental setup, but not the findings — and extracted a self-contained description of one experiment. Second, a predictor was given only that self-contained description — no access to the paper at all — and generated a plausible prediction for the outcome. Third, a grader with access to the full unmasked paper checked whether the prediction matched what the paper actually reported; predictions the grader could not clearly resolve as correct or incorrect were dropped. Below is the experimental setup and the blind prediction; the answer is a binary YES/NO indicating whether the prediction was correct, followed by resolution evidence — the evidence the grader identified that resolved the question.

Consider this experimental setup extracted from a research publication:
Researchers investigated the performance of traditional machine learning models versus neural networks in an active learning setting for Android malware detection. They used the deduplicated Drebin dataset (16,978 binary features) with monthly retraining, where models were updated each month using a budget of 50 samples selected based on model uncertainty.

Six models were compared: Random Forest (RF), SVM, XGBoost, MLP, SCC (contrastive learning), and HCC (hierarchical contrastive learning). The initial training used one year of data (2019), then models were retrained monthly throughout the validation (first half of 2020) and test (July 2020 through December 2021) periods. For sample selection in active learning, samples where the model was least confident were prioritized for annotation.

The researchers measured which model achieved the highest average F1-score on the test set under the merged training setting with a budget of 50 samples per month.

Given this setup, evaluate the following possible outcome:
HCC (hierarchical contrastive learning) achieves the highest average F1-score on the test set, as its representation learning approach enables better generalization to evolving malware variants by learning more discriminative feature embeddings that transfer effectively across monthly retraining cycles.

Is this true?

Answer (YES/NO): NO